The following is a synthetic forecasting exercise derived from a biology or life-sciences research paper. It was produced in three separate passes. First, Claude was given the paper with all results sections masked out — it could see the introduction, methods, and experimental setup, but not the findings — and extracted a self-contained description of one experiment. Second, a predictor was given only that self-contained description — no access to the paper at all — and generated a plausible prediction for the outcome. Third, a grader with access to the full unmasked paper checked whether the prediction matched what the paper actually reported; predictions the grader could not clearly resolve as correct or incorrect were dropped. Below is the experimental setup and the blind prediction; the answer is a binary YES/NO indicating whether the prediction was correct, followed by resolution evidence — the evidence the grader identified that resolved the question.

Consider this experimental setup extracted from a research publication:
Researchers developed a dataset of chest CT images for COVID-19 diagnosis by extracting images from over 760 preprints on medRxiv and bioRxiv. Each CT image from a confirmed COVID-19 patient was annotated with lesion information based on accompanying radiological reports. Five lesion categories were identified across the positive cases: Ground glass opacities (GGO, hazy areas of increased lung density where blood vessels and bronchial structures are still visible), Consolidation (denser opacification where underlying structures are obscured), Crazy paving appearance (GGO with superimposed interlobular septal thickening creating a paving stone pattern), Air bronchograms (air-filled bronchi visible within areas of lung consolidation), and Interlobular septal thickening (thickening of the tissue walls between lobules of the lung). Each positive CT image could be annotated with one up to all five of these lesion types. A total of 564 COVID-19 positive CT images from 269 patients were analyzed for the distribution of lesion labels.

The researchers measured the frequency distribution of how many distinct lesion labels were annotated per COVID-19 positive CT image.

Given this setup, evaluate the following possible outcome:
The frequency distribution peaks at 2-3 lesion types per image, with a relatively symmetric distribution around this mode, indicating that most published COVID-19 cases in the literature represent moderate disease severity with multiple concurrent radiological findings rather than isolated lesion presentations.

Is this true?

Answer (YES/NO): NO